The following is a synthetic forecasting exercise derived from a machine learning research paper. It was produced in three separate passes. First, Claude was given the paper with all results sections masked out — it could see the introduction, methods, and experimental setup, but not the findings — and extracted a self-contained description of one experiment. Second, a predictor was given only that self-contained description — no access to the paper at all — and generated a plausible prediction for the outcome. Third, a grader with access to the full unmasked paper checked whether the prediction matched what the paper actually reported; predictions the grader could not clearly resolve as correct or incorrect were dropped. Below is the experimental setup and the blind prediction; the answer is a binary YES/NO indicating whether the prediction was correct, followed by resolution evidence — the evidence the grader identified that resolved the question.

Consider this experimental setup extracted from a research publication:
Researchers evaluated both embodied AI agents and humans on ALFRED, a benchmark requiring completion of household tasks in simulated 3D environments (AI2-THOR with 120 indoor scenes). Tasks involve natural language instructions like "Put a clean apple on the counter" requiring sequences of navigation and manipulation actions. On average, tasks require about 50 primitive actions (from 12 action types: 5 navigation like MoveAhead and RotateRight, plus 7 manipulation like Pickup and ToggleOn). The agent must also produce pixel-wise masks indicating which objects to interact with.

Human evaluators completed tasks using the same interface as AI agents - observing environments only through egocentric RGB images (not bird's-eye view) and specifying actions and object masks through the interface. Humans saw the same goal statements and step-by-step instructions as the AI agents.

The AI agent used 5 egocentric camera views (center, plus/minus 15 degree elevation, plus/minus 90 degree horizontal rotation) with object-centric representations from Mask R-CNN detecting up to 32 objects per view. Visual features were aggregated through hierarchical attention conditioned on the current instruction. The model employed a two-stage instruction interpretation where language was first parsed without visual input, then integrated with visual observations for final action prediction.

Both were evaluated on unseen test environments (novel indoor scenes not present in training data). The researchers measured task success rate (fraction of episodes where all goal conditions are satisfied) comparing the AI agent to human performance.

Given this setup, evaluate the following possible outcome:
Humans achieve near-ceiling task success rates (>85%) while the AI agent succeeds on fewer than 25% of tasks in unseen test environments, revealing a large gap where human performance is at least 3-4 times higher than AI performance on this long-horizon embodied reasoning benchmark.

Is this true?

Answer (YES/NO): YES